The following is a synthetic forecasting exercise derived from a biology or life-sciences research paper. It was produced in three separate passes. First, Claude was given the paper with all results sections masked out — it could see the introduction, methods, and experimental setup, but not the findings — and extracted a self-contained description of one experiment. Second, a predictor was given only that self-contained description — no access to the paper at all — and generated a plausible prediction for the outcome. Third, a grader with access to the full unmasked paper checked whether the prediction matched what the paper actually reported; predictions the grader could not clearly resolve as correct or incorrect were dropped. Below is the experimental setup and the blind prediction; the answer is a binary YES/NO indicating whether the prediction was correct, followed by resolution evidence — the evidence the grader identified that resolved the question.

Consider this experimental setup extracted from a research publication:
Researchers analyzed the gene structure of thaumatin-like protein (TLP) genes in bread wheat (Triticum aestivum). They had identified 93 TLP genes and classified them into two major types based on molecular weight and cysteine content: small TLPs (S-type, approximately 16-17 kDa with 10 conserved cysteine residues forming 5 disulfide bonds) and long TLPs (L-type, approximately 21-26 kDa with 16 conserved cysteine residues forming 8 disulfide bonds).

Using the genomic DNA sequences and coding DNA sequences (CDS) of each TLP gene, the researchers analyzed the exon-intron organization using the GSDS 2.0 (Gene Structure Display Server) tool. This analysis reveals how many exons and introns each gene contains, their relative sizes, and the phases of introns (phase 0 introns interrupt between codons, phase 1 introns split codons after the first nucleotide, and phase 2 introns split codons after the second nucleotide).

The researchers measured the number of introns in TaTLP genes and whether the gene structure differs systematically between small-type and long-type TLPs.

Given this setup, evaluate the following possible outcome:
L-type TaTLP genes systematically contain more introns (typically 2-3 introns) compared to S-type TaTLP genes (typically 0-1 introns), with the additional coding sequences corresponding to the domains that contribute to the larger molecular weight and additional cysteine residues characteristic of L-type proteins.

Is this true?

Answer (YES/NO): NO